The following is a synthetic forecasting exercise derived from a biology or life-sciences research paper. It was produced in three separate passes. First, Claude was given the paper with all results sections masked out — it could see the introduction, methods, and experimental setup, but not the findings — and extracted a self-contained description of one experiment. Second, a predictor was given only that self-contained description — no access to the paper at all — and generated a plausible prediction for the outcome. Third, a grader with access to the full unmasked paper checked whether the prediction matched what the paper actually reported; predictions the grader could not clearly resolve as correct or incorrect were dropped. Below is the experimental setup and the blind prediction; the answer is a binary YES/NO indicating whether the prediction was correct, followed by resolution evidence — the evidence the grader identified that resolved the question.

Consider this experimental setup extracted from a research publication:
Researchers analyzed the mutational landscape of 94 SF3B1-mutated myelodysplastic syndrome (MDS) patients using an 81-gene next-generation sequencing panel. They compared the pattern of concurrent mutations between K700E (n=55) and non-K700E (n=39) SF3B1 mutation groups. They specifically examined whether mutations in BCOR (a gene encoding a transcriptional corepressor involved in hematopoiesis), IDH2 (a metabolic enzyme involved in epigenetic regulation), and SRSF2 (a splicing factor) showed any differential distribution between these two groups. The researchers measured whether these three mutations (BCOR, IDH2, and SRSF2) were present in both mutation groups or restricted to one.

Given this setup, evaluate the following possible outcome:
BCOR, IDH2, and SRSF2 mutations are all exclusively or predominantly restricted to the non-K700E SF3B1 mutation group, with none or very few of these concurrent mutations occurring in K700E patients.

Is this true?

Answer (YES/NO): YES